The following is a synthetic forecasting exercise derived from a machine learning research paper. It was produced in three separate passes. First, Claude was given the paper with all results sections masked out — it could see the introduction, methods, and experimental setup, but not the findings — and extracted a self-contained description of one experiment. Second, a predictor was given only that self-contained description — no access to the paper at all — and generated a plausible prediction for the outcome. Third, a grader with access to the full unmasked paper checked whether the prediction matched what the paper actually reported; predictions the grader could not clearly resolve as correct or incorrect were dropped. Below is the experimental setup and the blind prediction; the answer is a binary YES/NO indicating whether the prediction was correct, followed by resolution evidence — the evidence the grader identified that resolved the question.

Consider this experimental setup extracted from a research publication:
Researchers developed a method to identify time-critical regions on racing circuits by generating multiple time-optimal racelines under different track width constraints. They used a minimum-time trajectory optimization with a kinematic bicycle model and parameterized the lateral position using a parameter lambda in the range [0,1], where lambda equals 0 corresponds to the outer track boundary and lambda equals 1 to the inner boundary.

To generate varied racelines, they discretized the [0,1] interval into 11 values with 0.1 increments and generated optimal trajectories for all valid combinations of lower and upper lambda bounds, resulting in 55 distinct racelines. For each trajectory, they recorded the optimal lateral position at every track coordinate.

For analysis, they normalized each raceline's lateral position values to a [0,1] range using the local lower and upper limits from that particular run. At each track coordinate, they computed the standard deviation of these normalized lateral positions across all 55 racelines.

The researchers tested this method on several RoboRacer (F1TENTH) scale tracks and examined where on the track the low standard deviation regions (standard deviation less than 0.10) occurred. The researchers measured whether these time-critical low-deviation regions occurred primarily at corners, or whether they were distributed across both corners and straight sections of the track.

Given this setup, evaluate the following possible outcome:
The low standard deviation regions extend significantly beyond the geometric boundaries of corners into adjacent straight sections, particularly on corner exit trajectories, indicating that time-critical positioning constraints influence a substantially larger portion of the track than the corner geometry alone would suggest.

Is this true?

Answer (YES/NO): NO